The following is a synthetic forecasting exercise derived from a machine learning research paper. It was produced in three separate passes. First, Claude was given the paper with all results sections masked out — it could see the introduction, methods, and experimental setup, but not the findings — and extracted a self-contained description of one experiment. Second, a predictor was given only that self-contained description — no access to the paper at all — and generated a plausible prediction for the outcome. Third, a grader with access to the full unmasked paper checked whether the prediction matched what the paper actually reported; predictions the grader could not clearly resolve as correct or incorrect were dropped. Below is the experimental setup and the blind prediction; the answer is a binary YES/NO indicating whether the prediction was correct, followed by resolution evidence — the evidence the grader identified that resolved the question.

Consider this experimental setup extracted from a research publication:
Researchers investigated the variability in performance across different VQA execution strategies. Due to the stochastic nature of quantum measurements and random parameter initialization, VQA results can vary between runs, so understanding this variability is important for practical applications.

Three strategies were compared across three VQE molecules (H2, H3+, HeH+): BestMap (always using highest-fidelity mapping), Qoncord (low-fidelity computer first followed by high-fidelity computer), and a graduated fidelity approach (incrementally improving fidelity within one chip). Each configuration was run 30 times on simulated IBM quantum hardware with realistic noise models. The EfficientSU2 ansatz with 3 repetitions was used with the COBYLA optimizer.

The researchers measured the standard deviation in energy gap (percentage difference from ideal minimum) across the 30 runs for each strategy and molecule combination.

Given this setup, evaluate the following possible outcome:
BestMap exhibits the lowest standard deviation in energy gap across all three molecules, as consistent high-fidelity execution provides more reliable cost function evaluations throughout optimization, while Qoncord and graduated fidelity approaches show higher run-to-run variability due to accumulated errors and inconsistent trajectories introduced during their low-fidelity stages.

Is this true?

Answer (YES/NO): NO